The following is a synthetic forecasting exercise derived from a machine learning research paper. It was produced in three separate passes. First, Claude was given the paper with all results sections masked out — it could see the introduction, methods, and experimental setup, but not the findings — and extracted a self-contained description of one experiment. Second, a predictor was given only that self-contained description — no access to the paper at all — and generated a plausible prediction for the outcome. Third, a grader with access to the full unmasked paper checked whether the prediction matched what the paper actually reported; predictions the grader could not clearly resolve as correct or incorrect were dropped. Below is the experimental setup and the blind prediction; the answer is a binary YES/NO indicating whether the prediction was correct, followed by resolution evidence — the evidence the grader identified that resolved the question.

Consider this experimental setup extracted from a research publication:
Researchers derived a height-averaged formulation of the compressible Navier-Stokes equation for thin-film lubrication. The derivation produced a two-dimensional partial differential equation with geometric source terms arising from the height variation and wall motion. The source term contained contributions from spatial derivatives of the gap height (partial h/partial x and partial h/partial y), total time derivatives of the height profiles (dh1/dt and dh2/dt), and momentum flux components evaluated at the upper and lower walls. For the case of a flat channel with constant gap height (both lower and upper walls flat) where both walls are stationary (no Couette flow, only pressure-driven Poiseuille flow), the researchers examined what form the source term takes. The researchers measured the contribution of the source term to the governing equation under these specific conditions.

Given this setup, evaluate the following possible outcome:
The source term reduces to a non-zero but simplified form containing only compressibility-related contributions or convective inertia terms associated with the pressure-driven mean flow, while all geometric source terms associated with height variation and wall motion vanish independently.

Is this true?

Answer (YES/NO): NO